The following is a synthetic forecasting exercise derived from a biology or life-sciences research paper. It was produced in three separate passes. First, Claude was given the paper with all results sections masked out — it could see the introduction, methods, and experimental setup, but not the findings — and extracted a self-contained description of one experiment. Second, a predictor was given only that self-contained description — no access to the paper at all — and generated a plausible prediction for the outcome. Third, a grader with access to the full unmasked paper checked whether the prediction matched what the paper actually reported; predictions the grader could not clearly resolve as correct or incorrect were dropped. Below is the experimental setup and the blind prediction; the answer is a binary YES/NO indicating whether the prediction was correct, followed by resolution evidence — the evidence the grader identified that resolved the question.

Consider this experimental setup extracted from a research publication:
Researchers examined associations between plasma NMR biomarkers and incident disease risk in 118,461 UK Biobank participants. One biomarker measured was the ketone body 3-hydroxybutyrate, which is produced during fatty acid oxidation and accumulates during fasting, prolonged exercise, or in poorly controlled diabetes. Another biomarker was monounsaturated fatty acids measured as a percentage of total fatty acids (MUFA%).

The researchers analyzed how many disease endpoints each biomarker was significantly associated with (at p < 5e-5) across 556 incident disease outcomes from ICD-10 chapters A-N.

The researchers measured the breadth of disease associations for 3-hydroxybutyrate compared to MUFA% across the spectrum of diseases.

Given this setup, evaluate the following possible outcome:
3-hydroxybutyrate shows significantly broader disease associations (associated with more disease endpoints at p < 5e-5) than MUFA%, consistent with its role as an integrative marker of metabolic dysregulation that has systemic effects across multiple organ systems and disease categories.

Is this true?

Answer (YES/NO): NO